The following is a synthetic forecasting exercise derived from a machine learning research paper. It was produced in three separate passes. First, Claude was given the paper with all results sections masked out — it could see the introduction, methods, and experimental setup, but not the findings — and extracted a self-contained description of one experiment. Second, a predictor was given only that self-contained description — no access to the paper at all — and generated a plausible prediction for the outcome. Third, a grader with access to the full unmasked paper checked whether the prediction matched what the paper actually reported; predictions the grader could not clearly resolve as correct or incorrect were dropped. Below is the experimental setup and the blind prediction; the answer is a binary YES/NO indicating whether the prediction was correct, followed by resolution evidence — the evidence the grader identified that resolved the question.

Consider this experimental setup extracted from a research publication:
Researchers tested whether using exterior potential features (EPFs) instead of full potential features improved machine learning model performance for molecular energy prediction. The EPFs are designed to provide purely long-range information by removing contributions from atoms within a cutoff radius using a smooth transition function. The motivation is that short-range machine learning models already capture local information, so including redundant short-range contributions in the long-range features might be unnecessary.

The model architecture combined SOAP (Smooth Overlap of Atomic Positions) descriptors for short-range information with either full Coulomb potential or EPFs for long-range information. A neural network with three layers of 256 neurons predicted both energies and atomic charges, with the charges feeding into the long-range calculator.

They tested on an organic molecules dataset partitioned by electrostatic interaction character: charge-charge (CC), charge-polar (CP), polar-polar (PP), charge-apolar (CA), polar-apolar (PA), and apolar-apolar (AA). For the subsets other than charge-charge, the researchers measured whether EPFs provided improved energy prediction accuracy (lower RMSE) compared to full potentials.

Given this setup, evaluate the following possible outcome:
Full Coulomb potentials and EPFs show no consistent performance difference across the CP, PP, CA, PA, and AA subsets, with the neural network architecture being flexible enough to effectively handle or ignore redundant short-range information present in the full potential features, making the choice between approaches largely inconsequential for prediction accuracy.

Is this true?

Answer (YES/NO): NO